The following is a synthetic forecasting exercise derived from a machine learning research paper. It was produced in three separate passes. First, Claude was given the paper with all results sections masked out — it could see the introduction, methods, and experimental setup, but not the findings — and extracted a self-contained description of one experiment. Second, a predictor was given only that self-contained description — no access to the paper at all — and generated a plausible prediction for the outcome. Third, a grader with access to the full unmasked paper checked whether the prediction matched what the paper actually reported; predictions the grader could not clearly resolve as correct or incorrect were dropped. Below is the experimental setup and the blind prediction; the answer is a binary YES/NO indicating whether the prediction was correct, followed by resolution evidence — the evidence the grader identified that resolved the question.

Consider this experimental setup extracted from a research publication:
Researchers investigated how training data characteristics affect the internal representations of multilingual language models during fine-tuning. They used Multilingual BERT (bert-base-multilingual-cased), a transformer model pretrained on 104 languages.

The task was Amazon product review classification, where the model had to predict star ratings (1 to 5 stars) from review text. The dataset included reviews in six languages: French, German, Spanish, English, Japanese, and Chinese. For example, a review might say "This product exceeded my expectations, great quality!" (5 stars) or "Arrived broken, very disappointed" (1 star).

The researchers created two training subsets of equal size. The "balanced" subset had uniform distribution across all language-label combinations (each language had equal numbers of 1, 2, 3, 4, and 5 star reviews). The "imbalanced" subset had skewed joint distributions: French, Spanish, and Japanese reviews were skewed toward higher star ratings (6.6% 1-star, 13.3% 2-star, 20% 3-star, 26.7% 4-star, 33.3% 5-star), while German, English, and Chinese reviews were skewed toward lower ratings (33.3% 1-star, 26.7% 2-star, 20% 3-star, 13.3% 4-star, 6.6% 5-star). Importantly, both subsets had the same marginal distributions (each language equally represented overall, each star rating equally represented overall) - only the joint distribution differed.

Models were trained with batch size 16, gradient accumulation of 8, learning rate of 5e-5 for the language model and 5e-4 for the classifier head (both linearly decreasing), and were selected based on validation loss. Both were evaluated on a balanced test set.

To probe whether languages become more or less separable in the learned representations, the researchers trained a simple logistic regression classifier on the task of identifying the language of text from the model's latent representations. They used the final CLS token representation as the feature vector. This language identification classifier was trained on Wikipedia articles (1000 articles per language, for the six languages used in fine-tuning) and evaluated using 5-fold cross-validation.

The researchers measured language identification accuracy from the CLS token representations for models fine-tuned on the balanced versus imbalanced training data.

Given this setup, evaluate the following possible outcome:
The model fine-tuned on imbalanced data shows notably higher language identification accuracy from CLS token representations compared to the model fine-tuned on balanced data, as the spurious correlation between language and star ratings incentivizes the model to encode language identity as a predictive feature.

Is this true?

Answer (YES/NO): YES